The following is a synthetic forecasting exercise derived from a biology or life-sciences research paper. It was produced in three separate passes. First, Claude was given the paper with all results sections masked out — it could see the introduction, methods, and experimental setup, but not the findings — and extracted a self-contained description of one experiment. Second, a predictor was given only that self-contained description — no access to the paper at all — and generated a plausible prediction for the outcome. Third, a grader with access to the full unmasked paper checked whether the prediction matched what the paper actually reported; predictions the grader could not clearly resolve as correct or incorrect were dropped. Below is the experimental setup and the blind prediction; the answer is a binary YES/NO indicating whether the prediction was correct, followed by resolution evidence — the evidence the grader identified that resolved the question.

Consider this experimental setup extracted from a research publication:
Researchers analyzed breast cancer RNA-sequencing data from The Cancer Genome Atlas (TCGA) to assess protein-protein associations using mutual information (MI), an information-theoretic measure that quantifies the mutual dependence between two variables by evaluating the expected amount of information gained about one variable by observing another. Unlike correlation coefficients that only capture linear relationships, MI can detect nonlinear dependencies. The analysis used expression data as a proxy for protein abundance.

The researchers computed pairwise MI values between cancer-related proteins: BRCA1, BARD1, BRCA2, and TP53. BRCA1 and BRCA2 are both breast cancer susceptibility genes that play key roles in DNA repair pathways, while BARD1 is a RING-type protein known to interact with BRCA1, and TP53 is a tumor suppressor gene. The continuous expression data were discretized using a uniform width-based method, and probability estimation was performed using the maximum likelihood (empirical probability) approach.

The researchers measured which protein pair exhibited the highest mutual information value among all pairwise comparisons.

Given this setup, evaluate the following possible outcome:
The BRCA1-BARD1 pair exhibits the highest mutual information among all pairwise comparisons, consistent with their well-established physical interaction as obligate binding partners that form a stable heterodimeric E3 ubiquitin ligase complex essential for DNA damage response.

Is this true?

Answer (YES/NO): YES